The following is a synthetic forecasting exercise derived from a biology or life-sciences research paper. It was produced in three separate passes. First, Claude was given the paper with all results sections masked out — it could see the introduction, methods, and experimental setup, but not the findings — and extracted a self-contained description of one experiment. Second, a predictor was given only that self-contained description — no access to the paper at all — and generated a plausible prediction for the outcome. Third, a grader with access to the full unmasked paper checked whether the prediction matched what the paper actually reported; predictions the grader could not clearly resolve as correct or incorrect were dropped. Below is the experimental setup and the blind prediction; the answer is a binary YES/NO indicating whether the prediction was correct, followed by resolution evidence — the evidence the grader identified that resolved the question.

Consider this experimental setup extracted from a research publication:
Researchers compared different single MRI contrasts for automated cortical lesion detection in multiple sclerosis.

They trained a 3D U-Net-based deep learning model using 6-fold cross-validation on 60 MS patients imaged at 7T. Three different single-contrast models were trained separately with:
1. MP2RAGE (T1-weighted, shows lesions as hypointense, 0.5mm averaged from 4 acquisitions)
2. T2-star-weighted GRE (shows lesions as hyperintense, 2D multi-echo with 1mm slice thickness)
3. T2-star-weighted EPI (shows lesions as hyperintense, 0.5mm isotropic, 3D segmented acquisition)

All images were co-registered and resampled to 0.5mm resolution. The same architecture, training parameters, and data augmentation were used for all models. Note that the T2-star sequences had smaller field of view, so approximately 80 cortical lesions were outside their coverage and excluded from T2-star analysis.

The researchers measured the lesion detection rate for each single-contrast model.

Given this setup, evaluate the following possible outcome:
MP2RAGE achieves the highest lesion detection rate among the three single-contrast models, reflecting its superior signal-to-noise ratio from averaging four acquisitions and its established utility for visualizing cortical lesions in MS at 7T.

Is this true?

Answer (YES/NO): YES